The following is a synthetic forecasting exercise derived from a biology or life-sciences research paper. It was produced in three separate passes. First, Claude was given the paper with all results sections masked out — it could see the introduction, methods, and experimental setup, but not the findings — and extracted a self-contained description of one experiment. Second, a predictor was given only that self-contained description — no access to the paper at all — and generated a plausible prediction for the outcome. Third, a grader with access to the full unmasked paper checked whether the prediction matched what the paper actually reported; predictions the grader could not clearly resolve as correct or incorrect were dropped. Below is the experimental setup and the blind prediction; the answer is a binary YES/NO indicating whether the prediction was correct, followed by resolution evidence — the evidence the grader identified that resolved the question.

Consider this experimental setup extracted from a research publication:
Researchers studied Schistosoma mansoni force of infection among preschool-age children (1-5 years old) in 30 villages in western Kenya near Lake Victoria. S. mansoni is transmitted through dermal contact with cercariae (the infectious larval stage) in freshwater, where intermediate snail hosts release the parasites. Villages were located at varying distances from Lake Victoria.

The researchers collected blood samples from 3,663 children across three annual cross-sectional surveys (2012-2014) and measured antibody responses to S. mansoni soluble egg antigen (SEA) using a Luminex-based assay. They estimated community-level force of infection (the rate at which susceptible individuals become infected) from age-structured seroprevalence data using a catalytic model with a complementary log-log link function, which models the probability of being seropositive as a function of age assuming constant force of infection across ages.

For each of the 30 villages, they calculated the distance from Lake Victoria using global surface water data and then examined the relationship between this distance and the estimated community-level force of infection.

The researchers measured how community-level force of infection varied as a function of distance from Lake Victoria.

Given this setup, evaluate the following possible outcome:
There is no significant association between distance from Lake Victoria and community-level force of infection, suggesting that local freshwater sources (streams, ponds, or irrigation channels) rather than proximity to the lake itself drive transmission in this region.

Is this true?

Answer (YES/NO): NO